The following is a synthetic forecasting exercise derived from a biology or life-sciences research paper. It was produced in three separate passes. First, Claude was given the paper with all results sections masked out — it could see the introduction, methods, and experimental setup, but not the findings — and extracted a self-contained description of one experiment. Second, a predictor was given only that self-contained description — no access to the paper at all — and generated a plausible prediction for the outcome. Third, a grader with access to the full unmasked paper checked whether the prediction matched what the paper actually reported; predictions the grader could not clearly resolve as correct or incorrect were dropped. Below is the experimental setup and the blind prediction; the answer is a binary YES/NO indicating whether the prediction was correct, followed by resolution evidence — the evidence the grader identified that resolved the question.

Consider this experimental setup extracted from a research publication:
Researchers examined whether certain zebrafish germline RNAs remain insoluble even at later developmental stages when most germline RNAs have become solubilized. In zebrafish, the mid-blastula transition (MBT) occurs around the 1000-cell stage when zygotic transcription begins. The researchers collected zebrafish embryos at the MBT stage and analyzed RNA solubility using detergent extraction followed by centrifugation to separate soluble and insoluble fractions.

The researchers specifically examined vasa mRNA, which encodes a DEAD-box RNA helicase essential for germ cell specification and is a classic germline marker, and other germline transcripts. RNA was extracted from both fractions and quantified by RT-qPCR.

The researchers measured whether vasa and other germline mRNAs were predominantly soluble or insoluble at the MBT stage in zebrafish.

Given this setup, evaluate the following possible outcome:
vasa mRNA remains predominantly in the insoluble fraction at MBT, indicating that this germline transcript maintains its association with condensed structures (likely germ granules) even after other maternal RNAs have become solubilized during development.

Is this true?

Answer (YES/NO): YES